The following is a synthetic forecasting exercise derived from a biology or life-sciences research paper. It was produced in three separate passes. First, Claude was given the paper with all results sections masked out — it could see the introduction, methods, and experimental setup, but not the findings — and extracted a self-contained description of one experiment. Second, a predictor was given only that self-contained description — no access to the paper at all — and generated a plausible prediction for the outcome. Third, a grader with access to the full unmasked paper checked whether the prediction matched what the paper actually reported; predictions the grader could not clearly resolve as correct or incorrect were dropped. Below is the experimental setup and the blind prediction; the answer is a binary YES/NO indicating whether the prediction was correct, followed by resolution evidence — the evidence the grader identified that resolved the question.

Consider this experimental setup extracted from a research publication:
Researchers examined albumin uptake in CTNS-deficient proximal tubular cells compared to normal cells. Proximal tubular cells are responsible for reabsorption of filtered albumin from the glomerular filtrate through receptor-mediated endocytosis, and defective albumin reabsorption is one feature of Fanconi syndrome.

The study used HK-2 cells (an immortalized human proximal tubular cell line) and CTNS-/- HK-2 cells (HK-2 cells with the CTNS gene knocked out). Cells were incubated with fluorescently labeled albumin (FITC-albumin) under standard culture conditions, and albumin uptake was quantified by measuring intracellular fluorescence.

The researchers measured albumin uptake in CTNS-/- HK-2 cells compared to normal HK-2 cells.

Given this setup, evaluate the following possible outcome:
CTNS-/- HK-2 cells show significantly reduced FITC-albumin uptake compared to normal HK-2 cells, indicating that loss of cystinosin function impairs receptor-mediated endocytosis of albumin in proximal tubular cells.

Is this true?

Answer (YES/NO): YES